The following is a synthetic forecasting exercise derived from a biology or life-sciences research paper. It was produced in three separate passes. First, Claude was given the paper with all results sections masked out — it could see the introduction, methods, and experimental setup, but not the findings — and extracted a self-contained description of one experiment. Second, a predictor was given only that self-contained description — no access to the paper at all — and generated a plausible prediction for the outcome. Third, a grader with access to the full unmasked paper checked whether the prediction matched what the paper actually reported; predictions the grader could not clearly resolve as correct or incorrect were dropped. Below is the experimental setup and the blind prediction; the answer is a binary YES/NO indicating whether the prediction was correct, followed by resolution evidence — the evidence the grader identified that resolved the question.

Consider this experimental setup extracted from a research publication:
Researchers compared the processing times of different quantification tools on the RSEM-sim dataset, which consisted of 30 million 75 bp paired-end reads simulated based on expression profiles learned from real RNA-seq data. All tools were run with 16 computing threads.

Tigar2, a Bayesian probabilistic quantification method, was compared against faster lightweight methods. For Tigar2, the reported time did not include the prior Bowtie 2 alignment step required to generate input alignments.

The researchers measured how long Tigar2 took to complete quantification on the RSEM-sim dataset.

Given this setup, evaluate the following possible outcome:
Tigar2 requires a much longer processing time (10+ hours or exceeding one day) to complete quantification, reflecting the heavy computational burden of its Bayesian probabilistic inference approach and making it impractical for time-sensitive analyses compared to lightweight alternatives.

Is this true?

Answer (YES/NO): NO